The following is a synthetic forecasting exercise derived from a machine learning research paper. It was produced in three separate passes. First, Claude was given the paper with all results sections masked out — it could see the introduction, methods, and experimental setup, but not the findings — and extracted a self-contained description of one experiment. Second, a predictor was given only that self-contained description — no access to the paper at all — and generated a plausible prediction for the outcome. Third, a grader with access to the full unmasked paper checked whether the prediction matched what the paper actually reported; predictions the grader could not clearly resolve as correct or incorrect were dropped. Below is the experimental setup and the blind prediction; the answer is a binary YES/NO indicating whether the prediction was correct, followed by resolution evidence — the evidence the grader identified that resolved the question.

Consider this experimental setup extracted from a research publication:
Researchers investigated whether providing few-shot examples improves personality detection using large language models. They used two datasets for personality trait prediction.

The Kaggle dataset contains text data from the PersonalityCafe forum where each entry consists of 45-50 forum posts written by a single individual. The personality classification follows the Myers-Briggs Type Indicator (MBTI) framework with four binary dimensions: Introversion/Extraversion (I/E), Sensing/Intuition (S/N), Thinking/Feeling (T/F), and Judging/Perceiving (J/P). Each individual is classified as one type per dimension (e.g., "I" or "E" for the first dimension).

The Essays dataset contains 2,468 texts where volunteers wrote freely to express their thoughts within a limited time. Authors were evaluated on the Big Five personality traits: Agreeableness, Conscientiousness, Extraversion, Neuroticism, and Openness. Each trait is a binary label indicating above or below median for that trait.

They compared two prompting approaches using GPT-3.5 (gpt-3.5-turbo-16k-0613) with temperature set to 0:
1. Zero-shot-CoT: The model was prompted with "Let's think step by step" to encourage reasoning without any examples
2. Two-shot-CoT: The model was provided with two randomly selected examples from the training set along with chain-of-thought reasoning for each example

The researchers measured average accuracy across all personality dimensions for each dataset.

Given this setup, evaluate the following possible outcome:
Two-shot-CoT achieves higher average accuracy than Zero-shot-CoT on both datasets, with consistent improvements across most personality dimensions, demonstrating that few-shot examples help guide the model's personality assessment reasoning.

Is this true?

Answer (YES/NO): NO